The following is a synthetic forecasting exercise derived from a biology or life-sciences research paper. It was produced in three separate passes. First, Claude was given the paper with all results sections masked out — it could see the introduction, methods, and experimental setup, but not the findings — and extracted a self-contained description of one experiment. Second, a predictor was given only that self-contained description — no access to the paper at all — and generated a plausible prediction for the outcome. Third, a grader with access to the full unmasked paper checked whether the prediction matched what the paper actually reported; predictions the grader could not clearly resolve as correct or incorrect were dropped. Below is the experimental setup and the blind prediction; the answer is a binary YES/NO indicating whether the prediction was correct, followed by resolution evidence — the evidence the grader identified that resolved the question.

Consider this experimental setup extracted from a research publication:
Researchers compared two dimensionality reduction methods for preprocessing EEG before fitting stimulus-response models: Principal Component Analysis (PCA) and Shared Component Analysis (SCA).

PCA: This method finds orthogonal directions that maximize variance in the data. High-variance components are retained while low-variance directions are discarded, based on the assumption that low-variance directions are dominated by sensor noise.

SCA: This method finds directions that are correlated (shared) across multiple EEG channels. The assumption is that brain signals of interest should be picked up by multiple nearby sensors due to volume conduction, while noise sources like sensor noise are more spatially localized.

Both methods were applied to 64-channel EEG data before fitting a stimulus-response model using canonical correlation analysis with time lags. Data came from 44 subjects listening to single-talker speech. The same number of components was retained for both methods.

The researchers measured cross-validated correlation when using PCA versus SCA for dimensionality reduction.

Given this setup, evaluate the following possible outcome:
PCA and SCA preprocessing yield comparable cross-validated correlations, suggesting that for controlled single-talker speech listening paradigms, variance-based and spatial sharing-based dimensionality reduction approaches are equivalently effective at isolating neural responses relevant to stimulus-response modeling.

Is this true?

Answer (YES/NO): NO